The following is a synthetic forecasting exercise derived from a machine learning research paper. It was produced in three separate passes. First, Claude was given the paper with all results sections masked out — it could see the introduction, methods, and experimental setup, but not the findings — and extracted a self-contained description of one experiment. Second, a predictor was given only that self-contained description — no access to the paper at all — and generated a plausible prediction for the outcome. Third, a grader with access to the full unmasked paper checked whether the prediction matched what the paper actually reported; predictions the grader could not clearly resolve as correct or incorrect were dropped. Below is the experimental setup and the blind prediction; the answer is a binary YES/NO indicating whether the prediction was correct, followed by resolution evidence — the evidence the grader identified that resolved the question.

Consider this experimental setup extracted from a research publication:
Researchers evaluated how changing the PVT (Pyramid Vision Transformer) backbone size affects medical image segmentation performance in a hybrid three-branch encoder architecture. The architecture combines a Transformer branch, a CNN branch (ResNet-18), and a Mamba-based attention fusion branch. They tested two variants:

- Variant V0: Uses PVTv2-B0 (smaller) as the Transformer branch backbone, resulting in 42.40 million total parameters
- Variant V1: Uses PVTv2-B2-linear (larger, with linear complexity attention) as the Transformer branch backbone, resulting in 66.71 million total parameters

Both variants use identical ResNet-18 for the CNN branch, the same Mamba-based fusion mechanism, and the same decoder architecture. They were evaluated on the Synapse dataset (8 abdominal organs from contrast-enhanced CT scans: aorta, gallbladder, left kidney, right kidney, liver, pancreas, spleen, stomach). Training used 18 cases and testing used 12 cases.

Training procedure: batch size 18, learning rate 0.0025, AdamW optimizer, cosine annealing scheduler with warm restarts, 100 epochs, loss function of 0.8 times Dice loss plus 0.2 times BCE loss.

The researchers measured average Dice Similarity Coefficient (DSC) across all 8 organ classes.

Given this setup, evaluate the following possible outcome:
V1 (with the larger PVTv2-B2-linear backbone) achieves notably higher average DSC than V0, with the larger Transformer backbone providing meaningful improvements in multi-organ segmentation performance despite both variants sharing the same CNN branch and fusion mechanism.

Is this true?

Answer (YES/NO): YES